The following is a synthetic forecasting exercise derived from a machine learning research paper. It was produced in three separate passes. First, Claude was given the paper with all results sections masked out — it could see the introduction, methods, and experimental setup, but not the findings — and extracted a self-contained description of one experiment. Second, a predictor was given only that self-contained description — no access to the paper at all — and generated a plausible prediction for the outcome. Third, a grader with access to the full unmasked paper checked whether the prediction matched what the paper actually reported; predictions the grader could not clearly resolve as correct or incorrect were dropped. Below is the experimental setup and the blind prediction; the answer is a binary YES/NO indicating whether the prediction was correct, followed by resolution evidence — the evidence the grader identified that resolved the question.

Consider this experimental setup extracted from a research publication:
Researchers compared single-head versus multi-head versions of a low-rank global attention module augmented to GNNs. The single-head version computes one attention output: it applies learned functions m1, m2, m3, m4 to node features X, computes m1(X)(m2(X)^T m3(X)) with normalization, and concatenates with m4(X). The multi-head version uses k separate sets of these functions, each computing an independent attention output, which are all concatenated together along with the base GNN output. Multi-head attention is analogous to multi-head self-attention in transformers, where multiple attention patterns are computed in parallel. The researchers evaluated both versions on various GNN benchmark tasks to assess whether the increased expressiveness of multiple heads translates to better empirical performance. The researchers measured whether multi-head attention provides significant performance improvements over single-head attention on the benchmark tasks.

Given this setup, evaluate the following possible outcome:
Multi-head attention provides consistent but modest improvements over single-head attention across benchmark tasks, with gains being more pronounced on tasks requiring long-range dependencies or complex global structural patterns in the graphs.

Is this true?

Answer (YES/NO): NO